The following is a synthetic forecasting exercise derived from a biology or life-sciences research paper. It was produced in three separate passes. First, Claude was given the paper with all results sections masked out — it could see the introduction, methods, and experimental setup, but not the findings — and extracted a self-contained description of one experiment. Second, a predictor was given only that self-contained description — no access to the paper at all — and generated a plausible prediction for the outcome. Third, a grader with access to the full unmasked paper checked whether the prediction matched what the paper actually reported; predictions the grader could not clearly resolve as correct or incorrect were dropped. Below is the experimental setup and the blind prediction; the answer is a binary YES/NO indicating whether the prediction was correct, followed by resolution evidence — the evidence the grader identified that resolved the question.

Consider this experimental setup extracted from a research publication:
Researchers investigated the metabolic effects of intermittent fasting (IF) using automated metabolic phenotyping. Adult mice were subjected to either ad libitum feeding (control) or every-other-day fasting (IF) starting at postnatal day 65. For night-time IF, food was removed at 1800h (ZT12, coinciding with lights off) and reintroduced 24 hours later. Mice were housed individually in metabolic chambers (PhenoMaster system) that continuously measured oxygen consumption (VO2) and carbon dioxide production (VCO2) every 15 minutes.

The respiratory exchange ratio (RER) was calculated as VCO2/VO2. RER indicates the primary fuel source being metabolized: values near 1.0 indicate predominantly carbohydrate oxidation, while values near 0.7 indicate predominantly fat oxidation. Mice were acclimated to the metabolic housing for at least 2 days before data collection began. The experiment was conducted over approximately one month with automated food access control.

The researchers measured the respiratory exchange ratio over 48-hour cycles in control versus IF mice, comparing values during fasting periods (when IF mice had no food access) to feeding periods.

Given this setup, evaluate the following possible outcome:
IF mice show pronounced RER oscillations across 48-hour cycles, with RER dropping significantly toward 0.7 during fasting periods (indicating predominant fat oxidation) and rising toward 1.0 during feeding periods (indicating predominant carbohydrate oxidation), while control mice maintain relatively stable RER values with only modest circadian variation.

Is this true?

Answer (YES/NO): YES